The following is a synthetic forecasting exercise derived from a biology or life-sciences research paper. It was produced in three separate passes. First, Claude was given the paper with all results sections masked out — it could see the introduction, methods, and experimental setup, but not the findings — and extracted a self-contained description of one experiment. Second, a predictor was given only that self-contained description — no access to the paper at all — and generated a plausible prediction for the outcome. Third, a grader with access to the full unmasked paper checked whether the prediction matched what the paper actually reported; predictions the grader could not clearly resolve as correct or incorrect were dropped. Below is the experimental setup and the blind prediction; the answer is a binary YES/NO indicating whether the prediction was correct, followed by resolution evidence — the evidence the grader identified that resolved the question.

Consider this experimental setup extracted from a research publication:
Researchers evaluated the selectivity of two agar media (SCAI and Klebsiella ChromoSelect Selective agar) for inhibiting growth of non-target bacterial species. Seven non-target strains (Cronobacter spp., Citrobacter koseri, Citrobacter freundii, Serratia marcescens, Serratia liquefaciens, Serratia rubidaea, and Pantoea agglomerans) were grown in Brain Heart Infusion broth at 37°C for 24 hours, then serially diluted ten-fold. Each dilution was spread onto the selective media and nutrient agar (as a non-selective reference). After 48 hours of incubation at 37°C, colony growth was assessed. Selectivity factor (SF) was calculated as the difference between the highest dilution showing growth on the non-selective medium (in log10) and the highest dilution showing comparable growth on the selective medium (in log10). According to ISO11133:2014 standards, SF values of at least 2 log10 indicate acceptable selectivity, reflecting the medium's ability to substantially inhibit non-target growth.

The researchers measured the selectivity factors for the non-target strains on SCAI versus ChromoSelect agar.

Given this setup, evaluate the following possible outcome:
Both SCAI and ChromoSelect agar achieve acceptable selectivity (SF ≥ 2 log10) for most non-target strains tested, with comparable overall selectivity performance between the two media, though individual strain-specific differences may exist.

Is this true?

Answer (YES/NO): NO